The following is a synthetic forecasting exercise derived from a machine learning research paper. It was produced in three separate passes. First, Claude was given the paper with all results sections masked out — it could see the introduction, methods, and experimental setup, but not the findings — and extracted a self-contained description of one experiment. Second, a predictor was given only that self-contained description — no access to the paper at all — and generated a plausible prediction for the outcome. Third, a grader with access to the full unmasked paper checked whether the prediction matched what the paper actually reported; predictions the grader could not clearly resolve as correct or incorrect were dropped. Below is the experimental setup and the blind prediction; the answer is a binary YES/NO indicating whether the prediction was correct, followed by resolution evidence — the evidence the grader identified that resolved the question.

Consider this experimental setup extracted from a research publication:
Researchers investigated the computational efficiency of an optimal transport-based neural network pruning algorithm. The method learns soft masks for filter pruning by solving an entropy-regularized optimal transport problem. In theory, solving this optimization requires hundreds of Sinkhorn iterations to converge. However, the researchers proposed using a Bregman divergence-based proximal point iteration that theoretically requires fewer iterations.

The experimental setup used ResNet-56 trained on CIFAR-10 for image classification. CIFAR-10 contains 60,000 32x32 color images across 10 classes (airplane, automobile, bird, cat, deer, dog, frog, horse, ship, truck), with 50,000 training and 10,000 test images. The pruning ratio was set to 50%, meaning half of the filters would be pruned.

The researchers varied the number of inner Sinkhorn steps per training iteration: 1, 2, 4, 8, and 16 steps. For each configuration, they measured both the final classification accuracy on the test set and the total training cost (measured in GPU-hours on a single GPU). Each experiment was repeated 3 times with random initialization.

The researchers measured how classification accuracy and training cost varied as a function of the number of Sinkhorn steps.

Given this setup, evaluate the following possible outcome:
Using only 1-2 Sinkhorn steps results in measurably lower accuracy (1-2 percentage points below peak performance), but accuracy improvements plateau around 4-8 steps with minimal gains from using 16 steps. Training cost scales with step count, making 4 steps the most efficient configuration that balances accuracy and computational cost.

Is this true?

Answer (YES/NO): NO